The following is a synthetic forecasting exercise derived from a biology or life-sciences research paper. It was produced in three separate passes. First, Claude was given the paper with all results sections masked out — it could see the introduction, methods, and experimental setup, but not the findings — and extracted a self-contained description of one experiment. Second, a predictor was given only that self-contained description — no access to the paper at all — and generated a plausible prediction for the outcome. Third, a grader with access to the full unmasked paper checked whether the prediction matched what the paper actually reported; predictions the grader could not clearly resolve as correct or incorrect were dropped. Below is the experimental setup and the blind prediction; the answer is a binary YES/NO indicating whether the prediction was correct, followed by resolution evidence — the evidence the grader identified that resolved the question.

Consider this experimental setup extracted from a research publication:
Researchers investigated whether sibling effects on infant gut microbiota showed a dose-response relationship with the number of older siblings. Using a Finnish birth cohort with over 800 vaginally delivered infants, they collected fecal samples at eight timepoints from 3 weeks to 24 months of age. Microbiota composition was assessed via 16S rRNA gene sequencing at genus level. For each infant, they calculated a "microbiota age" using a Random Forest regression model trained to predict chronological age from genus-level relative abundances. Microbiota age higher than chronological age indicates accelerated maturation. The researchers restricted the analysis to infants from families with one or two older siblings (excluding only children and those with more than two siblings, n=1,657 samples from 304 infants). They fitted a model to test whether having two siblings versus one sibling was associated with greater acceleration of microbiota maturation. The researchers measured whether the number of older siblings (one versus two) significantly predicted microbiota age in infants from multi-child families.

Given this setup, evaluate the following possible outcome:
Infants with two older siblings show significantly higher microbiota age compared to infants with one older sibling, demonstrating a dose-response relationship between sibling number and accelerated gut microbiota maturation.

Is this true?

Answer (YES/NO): NO